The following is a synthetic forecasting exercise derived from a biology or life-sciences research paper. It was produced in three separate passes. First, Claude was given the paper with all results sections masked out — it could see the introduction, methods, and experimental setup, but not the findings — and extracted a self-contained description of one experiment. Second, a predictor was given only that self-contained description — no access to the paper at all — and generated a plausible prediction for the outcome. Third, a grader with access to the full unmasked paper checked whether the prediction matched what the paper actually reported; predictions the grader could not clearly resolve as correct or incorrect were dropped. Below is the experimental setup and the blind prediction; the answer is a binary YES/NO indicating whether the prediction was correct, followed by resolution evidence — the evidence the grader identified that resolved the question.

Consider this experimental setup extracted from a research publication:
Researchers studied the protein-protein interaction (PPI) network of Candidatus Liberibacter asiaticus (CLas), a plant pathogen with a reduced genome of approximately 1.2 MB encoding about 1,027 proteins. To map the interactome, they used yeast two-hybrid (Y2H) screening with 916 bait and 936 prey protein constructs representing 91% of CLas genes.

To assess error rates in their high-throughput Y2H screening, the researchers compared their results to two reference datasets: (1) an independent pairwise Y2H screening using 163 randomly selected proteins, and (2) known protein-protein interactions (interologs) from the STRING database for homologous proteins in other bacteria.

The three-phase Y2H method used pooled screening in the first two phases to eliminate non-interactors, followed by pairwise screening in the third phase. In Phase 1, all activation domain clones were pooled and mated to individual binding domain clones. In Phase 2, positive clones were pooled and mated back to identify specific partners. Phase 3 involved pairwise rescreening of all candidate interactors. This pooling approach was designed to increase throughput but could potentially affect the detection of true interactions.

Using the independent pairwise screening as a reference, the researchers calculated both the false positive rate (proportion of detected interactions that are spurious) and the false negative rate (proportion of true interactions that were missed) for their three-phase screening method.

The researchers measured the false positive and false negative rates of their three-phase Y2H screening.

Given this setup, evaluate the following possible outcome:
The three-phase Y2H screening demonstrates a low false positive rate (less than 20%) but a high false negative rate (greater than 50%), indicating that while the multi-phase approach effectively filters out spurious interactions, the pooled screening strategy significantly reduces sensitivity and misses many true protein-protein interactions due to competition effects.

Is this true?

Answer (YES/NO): NO